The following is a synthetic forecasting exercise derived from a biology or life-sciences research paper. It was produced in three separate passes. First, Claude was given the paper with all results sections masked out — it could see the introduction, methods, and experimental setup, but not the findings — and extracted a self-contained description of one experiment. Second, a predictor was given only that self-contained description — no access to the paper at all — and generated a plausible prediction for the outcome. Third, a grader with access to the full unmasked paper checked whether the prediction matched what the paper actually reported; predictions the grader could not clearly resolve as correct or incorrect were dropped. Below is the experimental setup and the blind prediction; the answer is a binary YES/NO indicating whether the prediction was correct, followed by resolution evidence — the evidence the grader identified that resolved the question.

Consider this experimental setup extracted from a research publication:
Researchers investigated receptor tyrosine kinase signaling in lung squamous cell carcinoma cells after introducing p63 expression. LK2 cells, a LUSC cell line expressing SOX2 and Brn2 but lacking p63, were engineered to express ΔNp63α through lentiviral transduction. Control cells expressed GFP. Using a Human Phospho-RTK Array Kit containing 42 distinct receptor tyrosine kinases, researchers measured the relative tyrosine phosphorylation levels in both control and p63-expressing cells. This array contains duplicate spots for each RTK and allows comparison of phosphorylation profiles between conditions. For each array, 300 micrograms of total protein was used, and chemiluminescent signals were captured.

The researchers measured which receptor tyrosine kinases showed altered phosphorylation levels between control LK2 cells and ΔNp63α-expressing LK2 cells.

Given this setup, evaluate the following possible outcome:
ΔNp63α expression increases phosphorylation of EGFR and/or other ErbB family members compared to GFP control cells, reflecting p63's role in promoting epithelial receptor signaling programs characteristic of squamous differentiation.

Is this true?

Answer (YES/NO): YES